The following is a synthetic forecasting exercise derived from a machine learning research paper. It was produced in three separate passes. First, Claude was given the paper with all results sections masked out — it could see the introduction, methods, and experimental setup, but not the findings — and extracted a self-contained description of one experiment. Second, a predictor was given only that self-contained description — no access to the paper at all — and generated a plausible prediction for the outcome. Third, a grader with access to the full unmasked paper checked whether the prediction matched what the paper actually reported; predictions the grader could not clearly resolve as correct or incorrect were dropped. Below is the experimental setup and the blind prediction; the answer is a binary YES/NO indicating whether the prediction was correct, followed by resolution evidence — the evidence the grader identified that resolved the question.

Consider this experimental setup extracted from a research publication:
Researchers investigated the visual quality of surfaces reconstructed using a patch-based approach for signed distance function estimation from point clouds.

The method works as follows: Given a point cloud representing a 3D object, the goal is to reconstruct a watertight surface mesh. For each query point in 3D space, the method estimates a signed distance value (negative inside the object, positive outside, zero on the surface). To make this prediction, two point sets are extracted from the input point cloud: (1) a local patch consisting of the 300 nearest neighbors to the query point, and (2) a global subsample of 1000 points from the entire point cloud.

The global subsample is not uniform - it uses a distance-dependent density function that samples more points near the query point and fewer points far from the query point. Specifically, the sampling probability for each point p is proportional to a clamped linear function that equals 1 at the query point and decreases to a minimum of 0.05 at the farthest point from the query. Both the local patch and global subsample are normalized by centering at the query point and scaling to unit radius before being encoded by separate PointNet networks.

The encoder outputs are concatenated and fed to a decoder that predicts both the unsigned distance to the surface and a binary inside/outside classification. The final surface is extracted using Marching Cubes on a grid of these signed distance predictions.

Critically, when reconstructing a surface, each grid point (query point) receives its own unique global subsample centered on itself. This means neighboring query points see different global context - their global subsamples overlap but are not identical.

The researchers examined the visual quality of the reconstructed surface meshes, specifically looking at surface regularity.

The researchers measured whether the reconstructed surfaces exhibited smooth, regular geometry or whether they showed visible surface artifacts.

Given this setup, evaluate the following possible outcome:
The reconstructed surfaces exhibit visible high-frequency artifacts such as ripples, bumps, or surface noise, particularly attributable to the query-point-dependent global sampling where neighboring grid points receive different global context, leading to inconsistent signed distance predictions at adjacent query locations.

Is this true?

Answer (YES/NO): YES